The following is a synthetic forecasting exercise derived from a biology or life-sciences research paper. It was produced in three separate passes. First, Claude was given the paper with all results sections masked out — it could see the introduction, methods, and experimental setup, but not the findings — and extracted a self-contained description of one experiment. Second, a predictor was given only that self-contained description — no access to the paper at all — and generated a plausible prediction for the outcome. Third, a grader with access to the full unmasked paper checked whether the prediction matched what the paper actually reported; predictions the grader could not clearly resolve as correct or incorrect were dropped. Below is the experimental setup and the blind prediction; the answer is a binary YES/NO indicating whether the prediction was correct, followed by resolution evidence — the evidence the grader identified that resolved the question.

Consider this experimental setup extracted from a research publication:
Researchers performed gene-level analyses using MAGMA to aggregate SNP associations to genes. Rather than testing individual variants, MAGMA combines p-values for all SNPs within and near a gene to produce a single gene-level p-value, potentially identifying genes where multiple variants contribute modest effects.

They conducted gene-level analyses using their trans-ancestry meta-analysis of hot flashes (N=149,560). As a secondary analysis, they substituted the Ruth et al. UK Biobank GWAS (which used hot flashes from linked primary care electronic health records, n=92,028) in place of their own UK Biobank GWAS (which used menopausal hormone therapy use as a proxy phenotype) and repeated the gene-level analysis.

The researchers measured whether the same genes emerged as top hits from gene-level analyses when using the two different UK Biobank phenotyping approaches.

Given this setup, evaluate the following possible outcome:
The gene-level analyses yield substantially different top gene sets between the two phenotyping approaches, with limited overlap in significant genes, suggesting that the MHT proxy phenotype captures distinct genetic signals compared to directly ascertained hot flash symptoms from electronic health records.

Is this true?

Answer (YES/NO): NO